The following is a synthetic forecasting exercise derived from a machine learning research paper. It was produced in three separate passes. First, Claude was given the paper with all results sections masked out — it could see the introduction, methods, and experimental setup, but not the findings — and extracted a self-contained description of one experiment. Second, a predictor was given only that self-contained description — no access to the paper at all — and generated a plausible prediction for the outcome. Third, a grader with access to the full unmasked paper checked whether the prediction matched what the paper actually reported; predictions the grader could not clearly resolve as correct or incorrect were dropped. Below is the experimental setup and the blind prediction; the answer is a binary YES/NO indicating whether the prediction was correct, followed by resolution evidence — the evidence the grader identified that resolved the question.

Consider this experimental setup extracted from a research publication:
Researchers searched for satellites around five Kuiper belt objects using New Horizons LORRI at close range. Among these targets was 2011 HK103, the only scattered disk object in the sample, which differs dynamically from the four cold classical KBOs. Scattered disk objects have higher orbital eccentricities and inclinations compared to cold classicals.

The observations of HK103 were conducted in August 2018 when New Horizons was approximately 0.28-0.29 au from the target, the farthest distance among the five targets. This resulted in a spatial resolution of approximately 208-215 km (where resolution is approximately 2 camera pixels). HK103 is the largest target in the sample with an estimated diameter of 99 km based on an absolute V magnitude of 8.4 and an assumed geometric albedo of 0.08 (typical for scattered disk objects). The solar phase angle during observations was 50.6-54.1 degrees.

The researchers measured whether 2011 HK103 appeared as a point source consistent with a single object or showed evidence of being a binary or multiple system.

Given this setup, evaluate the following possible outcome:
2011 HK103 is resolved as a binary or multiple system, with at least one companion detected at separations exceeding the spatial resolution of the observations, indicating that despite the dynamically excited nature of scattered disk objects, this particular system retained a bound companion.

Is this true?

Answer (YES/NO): NO